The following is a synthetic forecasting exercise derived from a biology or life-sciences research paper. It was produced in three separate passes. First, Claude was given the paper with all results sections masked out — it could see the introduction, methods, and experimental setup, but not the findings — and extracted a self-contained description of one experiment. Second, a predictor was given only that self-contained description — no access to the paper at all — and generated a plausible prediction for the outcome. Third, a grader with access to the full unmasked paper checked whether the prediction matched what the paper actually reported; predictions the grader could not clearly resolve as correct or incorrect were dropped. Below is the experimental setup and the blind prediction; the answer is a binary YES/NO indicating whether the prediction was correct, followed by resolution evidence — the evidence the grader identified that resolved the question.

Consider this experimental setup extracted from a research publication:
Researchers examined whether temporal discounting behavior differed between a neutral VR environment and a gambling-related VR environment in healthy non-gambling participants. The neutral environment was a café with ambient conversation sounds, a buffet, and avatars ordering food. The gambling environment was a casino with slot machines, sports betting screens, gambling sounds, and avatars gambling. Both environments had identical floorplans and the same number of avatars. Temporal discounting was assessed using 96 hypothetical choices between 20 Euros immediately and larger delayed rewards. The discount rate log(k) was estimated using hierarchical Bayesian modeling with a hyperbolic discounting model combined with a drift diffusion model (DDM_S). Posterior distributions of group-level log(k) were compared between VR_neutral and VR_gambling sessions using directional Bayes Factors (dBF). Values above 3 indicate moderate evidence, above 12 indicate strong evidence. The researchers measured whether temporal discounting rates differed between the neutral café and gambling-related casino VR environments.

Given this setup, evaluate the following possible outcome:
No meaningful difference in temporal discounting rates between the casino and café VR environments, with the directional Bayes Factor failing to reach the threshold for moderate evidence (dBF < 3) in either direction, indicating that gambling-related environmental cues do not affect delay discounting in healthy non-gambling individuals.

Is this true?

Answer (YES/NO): NO